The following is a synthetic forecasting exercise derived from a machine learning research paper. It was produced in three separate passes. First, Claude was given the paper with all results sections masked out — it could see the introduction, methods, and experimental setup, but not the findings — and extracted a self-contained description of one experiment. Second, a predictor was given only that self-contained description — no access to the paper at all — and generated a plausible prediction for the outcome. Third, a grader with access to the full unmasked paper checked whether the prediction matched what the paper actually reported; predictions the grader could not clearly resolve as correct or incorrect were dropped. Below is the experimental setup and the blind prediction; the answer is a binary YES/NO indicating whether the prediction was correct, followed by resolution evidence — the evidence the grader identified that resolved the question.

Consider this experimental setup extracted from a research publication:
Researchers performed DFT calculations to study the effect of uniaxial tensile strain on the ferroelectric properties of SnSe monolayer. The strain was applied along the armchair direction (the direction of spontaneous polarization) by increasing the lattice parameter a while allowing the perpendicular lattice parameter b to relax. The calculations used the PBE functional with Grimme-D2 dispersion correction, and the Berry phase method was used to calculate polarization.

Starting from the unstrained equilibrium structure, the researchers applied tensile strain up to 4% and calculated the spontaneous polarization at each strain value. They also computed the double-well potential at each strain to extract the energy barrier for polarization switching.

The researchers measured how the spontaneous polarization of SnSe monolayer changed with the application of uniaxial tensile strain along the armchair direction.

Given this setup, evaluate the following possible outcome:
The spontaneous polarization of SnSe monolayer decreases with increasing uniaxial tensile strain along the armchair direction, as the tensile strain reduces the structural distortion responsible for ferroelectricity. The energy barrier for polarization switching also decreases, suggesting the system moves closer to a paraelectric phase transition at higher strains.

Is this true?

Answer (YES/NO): NO